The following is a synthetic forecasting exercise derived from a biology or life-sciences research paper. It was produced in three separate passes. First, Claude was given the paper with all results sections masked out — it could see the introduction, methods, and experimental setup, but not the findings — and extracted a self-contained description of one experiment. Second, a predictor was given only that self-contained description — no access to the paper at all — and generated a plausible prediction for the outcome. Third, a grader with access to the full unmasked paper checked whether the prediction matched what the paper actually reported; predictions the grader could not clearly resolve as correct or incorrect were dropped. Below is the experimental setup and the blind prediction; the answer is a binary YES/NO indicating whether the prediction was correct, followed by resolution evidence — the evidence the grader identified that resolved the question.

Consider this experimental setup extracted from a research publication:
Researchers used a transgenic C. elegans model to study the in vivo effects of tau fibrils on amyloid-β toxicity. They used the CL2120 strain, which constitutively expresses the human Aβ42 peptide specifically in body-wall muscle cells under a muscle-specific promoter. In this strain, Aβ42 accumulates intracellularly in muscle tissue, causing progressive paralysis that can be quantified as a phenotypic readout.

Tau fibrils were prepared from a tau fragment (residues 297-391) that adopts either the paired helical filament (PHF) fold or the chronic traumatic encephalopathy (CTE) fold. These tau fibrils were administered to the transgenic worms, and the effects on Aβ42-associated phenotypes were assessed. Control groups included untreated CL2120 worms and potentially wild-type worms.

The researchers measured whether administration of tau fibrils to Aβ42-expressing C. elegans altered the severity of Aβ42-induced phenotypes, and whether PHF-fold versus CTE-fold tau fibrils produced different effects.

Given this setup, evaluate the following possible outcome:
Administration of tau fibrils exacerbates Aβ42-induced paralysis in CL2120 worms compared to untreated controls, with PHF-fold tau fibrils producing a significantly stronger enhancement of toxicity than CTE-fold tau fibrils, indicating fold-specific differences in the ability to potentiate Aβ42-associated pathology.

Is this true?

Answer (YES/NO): NO